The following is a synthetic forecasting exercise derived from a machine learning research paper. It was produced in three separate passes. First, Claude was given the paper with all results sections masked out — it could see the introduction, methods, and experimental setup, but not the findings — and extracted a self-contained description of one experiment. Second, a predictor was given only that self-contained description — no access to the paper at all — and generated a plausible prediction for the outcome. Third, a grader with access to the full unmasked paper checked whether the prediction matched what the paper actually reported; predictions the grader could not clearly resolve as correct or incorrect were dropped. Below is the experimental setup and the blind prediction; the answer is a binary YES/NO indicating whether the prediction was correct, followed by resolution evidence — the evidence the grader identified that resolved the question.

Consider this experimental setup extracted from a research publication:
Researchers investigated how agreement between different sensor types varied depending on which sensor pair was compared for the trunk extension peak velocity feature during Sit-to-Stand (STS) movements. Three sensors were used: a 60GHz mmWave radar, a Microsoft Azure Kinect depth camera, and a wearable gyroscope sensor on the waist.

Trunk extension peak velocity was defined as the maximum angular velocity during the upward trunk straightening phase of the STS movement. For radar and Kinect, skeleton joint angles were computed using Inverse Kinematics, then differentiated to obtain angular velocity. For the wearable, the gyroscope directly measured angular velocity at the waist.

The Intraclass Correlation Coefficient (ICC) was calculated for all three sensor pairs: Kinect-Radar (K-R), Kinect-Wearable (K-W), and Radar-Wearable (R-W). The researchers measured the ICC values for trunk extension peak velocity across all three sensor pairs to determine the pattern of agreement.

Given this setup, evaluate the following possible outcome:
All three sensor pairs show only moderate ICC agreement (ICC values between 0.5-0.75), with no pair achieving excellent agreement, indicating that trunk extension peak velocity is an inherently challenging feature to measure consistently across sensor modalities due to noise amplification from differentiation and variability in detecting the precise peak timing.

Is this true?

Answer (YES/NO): NO